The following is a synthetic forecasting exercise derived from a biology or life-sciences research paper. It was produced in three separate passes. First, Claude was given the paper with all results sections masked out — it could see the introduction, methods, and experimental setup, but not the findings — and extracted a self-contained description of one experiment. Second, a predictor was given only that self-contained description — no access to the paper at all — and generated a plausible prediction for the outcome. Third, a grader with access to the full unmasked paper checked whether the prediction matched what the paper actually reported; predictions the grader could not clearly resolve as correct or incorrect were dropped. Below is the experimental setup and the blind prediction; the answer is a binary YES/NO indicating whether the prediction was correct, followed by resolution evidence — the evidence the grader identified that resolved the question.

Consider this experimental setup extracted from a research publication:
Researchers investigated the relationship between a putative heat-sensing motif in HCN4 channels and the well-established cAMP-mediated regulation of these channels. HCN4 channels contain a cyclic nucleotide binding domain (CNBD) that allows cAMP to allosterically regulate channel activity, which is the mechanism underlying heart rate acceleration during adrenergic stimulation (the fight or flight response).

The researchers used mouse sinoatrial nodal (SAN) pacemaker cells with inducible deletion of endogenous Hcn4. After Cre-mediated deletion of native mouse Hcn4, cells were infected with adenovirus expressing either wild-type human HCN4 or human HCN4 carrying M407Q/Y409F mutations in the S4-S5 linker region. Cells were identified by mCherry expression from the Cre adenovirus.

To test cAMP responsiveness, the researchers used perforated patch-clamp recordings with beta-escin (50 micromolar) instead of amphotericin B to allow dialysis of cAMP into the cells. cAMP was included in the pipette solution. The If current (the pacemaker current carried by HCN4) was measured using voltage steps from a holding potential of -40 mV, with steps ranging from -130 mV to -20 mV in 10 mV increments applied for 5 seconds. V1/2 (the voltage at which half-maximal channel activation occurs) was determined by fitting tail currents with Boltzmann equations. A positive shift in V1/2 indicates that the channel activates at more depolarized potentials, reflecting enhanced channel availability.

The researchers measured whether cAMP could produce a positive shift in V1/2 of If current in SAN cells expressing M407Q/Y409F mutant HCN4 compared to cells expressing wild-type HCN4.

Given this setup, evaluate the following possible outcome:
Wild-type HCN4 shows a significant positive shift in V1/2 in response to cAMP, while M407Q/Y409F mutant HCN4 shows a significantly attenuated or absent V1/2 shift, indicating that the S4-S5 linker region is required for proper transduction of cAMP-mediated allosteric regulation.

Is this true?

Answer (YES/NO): YES